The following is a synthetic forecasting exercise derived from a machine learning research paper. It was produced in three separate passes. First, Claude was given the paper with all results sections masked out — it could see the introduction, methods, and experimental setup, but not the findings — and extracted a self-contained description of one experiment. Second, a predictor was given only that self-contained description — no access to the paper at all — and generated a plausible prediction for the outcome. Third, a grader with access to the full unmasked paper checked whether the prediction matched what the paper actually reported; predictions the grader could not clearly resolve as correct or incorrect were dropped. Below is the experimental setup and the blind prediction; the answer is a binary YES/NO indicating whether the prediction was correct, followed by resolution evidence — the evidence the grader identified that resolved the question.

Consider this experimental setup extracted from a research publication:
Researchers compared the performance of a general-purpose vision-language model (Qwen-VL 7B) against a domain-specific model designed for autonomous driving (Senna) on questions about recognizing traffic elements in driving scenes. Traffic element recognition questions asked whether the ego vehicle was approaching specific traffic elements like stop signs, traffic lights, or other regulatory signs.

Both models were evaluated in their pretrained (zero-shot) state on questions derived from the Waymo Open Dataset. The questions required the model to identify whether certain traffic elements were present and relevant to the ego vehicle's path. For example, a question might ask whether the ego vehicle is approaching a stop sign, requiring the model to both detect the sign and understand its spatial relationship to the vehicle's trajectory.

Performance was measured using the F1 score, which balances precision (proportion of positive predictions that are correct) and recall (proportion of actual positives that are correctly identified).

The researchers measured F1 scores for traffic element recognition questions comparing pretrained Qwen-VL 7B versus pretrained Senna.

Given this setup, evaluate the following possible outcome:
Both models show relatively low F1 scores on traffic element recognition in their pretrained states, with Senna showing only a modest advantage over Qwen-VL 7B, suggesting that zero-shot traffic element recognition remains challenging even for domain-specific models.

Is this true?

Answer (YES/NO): NO